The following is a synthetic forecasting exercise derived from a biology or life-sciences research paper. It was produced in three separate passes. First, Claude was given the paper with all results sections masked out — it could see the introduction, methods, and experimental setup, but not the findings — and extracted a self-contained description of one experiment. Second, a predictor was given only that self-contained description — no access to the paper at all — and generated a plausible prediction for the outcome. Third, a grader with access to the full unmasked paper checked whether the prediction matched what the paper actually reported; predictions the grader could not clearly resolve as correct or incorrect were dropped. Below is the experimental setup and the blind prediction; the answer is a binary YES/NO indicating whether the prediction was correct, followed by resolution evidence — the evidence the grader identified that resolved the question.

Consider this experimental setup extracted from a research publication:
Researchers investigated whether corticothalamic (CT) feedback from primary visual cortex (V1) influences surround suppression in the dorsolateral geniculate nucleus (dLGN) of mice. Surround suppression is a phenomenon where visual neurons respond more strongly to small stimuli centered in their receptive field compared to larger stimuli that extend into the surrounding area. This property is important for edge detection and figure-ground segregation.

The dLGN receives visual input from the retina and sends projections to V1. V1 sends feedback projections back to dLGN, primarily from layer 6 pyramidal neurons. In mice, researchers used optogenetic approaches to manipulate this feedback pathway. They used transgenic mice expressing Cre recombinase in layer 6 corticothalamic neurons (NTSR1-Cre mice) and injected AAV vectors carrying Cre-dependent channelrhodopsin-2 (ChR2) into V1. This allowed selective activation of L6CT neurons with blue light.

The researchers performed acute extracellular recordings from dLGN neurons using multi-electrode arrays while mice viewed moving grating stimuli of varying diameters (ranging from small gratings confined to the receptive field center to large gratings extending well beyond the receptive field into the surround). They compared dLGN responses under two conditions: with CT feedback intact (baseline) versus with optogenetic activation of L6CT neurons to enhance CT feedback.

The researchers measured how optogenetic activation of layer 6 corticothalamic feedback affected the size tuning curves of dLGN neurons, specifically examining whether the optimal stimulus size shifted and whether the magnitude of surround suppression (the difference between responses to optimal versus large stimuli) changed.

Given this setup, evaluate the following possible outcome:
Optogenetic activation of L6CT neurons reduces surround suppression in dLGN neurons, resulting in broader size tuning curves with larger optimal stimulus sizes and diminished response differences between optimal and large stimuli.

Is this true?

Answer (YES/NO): NO